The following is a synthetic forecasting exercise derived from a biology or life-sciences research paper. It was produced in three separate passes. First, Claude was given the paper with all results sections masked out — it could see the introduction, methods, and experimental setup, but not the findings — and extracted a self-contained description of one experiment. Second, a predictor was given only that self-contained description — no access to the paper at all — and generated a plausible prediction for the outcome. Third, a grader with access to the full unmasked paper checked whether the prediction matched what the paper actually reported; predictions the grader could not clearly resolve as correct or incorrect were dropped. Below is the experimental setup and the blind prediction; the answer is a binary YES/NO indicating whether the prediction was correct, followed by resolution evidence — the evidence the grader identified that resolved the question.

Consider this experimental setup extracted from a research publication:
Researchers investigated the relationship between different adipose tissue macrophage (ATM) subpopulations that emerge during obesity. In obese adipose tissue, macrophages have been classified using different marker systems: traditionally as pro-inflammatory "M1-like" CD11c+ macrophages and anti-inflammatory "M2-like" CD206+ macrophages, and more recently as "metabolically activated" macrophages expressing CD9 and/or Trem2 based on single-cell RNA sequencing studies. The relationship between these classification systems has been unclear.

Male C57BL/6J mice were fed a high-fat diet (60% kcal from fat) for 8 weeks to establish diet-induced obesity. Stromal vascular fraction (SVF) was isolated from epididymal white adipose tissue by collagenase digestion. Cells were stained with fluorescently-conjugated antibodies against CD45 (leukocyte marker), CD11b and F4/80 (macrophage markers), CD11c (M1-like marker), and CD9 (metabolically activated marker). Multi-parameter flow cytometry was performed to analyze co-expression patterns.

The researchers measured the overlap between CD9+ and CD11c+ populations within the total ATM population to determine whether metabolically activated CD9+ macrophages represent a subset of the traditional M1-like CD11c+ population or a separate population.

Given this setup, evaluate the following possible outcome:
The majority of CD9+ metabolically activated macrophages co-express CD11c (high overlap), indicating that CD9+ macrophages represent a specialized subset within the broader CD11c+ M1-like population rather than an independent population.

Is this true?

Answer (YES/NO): NO